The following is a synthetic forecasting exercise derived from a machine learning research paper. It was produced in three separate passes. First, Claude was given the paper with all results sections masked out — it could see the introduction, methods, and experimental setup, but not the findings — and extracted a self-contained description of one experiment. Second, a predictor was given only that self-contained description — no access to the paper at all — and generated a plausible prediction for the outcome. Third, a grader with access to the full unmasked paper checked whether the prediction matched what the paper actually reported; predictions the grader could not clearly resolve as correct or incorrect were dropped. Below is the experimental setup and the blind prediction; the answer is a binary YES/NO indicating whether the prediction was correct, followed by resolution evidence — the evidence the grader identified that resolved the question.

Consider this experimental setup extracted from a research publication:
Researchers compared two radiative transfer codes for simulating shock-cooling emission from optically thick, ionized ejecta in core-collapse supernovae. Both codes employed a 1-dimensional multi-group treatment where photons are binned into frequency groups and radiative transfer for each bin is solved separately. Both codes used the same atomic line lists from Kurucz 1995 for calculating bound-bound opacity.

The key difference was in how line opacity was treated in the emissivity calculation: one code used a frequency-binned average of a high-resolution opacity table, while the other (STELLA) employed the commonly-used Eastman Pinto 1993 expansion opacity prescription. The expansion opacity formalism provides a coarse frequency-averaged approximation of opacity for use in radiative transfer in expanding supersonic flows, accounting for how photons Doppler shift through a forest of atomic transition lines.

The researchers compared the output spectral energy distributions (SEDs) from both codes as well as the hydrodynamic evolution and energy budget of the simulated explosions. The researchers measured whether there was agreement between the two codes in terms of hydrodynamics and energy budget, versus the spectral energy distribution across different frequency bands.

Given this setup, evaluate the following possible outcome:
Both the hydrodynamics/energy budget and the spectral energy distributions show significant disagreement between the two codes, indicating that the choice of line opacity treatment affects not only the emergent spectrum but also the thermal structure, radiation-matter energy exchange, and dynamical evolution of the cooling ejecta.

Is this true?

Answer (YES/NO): NO